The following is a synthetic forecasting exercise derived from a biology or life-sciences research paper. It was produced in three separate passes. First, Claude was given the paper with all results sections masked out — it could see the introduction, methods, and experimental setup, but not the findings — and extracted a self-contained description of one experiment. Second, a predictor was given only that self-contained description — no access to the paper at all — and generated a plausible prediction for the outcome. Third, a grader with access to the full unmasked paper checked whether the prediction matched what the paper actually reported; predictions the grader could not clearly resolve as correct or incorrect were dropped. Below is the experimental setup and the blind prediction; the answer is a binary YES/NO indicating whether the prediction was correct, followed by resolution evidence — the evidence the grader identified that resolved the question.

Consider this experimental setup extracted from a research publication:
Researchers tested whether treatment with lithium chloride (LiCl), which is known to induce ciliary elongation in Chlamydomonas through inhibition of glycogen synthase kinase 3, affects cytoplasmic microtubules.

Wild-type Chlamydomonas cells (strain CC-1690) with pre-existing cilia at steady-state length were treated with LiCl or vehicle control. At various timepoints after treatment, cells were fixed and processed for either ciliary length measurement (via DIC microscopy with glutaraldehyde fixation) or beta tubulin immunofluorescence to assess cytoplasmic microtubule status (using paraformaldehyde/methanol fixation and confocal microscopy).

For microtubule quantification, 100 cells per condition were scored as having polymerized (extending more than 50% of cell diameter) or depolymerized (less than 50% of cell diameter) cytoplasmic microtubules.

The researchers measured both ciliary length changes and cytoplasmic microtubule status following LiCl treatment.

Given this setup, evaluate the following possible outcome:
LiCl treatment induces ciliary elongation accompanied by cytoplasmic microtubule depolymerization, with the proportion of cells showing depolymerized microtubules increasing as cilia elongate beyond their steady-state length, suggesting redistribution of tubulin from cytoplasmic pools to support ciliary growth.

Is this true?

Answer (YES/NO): NO